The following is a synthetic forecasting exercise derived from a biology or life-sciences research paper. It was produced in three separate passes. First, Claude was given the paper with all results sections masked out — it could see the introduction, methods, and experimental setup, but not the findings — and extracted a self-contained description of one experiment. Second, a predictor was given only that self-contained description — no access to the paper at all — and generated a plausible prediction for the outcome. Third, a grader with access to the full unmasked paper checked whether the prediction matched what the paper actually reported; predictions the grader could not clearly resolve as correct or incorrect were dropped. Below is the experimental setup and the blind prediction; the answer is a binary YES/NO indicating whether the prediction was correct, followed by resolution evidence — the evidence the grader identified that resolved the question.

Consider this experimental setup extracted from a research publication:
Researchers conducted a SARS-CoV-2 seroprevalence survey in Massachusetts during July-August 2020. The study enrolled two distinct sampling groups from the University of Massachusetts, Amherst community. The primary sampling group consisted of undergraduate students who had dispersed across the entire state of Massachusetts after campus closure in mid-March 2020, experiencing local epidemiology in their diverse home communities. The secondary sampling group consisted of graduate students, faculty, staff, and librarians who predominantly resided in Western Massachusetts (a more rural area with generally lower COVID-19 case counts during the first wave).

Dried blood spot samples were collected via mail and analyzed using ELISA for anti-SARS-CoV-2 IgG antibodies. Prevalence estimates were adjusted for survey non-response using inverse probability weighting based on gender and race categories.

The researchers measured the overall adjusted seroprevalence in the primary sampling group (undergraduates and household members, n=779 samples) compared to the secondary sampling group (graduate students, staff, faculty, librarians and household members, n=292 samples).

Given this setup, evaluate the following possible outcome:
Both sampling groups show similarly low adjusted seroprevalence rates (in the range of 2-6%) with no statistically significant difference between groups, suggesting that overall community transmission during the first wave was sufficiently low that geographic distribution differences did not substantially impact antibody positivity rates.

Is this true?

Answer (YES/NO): YES